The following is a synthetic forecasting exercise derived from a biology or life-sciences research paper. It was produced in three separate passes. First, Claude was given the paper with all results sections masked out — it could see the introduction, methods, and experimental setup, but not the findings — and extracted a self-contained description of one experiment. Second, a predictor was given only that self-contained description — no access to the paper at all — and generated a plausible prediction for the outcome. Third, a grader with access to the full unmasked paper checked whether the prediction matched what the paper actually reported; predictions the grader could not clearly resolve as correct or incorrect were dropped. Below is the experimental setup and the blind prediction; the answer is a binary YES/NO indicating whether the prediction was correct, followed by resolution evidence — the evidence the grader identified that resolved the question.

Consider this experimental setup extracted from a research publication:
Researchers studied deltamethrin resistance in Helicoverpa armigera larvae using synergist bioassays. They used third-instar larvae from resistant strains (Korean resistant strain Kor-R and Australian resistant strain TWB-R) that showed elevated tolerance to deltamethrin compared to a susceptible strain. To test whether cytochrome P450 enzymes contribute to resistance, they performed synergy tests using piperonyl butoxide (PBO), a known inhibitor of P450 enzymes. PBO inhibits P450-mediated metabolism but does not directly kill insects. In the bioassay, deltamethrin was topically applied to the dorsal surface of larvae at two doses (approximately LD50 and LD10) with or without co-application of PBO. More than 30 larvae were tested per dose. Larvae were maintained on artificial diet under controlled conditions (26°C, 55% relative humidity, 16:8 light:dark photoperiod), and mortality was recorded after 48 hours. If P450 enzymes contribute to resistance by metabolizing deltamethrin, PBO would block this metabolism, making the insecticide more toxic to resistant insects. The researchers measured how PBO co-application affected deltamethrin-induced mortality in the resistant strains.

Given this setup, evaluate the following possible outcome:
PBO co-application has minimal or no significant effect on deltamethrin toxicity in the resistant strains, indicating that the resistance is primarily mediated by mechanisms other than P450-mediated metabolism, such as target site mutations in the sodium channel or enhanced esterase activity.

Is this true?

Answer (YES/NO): NO